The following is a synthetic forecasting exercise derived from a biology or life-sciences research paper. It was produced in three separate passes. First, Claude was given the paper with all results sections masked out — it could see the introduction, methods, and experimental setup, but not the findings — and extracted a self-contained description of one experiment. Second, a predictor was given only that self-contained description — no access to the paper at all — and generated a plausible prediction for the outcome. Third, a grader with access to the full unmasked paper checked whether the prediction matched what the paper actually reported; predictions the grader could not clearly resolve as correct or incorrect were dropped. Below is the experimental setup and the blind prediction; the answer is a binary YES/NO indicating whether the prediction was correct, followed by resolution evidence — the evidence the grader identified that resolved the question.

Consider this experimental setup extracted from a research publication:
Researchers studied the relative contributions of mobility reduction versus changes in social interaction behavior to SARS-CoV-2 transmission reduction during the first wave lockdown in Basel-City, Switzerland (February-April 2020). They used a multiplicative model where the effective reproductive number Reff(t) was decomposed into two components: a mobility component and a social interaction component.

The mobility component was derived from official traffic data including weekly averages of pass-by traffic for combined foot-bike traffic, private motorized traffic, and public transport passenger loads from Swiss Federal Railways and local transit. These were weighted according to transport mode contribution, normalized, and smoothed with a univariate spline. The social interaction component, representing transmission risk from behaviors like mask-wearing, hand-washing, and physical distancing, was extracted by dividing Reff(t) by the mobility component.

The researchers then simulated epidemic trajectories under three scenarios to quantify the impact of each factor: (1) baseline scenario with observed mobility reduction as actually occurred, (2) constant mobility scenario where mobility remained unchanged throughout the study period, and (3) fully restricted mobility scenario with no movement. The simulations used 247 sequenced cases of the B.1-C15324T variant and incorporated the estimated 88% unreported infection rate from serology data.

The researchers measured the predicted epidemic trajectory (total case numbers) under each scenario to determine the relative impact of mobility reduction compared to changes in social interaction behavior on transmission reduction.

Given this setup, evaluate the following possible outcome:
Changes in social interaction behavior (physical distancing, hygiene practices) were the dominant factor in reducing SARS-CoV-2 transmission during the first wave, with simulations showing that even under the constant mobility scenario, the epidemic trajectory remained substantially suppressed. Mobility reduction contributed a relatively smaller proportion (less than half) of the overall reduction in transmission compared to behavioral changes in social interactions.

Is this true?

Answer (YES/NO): NO